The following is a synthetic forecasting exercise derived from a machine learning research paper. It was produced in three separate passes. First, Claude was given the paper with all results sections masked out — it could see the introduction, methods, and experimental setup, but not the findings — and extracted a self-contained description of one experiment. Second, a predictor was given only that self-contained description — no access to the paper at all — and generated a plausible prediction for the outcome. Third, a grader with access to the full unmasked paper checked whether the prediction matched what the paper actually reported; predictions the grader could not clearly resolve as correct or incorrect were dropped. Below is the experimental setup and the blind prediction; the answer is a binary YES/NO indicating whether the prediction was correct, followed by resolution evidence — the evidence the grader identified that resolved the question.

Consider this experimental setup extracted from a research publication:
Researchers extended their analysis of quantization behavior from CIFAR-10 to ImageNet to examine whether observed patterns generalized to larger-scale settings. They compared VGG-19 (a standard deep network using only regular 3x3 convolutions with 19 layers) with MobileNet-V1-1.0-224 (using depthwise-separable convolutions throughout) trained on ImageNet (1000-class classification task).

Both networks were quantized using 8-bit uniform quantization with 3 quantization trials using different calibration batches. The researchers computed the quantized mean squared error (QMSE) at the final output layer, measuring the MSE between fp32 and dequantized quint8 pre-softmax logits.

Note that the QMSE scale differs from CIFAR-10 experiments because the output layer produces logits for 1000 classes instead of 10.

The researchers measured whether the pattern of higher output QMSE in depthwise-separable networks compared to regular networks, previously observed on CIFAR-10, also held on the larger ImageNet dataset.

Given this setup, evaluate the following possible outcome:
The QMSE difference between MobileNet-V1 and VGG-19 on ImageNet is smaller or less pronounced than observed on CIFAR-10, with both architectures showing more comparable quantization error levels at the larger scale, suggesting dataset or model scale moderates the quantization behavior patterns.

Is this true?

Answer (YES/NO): NO